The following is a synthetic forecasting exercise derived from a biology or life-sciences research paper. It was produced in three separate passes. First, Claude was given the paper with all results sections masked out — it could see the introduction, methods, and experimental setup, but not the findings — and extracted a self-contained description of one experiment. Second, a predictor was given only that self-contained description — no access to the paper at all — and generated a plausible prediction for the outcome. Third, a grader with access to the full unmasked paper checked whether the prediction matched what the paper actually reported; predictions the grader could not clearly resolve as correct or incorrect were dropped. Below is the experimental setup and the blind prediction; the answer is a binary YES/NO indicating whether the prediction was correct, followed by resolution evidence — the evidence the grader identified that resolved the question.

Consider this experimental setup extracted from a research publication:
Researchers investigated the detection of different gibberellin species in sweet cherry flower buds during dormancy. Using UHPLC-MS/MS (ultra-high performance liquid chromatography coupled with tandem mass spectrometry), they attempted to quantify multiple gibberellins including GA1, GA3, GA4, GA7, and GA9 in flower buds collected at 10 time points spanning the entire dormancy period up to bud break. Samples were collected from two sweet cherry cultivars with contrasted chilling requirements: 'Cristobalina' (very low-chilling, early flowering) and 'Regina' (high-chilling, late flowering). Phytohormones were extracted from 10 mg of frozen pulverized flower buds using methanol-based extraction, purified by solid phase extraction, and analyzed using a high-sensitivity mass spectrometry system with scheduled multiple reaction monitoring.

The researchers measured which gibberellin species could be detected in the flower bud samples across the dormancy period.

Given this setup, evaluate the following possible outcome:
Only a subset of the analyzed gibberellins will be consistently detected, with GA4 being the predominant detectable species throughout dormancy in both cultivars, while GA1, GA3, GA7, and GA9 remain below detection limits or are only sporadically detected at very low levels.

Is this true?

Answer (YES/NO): NO